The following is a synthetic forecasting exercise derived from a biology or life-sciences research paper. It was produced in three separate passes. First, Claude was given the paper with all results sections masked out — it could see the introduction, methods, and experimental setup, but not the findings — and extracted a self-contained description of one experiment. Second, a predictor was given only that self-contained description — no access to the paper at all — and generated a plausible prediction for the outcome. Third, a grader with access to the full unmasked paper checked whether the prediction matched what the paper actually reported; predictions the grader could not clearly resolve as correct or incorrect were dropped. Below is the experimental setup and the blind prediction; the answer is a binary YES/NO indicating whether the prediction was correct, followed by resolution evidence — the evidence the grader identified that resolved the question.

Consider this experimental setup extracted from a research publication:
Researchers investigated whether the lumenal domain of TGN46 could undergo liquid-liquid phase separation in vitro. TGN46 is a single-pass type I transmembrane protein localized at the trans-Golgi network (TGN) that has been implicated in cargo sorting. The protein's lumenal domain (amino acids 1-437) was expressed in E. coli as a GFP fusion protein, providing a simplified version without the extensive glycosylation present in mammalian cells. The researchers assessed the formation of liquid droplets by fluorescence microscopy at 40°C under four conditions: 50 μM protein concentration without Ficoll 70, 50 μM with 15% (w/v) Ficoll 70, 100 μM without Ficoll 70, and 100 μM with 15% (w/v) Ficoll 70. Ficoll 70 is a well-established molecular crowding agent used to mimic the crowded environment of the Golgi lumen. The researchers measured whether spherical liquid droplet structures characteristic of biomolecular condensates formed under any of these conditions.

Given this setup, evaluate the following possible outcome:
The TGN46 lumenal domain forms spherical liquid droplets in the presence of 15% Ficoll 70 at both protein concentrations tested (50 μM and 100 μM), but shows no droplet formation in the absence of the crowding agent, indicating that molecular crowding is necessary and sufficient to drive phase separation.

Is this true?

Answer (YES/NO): NO